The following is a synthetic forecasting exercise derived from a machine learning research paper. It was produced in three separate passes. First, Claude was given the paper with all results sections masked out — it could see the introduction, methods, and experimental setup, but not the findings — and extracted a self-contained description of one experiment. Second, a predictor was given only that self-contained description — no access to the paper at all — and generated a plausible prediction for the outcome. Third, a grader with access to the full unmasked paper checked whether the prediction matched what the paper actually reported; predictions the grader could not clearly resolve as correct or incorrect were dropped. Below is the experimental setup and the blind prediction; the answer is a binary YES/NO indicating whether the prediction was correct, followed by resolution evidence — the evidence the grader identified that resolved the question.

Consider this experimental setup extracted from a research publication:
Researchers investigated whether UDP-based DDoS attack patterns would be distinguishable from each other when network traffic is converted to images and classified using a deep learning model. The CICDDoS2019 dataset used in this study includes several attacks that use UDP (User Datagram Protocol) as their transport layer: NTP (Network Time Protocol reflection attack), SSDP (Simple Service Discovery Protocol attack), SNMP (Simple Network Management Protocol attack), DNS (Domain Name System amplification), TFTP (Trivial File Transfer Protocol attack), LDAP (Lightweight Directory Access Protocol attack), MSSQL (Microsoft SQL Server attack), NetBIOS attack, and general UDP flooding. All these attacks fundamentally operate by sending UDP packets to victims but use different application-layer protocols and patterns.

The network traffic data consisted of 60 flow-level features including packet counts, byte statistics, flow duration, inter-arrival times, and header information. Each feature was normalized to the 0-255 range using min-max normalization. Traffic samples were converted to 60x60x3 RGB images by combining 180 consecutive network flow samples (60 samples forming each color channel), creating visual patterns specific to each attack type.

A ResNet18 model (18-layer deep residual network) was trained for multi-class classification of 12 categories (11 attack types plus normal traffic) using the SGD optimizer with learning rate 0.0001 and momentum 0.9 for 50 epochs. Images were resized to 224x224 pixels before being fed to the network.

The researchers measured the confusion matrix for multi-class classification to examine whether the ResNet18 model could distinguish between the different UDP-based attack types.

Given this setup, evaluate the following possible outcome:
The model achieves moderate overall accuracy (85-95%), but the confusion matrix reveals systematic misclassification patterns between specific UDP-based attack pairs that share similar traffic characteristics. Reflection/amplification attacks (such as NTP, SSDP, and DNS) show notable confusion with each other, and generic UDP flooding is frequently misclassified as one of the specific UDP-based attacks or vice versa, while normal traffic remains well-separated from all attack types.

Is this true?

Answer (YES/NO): NO